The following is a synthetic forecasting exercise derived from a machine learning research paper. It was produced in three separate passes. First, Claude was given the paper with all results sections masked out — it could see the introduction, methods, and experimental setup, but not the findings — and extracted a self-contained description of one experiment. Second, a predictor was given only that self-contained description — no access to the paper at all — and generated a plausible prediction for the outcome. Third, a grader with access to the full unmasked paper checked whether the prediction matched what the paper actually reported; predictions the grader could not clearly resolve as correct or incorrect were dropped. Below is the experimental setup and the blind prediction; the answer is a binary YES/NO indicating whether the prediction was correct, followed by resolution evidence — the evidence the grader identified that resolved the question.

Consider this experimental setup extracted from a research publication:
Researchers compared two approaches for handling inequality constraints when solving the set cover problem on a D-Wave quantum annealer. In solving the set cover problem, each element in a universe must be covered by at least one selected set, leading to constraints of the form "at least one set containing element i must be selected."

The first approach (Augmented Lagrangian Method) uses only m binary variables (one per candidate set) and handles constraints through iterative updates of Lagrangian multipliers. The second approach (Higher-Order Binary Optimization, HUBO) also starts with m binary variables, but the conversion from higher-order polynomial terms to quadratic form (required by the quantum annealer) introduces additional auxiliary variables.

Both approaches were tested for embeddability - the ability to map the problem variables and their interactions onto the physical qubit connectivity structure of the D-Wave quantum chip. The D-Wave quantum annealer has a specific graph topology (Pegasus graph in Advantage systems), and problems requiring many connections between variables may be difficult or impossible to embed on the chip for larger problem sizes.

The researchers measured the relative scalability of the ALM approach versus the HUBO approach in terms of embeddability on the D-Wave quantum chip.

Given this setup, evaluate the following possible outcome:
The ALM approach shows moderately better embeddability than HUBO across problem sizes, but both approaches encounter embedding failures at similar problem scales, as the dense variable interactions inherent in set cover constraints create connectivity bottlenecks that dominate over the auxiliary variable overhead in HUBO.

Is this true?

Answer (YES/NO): NO